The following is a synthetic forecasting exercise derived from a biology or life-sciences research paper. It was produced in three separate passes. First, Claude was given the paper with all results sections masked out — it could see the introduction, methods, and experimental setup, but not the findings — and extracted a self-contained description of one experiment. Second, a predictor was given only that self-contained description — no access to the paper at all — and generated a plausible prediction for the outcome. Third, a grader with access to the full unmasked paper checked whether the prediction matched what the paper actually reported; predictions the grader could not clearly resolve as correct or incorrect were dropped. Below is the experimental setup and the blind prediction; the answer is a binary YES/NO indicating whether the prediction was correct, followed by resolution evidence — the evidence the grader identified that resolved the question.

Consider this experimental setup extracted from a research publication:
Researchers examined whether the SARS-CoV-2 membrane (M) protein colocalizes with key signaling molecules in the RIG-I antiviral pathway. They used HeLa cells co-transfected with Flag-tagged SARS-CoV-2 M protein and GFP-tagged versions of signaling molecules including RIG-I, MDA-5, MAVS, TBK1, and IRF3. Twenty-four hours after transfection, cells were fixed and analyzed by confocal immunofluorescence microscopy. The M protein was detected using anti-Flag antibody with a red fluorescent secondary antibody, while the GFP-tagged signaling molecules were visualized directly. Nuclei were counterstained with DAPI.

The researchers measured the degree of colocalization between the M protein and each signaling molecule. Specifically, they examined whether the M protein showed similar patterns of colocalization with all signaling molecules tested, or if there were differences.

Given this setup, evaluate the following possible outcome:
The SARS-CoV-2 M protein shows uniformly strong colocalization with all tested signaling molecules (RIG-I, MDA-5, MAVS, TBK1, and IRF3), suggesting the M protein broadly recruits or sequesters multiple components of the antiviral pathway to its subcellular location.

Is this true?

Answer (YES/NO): NO